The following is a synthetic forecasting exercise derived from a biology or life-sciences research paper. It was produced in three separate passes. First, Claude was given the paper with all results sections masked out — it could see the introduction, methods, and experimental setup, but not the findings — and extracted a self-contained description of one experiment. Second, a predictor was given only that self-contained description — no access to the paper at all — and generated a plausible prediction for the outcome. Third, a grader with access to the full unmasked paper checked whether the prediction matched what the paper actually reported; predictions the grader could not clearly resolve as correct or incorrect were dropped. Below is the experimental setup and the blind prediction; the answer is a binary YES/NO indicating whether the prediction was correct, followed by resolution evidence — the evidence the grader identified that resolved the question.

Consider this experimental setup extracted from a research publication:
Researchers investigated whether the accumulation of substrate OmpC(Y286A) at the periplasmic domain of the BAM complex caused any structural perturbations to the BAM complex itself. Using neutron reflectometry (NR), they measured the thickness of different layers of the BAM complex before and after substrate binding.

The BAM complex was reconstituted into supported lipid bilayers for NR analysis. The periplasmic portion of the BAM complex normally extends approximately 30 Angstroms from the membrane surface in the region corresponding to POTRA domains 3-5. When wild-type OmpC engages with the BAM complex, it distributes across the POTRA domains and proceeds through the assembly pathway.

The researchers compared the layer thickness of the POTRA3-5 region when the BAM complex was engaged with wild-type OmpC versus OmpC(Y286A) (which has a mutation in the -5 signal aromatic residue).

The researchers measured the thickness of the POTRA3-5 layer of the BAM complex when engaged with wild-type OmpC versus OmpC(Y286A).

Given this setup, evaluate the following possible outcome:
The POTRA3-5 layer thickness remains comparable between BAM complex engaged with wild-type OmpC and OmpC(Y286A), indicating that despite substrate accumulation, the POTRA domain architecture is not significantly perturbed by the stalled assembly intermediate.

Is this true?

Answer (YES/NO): NO